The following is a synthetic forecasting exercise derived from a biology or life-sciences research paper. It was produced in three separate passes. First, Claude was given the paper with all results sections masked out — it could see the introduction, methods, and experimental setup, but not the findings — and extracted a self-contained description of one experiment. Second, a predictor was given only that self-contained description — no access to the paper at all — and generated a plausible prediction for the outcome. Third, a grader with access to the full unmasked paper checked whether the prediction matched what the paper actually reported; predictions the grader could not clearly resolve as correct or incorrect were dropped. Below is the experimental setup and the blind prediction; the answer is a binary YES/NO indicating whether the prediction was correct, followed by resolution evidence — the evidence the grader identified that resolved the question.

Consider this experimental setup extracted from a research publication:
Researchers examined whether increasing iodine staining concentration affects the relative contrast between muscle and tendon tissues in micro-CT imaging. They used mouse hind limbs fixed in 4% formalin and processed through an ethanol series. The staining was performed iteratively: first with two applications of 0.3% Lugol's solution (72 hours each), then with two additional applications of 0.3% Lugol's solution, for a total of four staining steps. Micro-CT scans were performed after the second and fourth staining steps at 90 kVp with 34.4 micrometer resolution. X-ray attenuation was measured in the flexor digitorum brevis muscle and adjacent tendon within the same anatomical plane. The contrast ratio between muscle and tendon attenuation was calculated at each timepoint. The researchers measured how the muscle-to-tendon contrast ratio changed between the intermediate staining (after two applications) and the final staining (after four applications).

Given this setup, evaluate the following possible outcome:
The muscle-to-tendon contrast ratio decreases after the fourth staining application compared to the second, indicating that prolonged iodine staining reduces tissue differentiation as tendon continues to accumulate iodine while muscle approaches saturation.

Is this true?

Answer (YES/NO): NO